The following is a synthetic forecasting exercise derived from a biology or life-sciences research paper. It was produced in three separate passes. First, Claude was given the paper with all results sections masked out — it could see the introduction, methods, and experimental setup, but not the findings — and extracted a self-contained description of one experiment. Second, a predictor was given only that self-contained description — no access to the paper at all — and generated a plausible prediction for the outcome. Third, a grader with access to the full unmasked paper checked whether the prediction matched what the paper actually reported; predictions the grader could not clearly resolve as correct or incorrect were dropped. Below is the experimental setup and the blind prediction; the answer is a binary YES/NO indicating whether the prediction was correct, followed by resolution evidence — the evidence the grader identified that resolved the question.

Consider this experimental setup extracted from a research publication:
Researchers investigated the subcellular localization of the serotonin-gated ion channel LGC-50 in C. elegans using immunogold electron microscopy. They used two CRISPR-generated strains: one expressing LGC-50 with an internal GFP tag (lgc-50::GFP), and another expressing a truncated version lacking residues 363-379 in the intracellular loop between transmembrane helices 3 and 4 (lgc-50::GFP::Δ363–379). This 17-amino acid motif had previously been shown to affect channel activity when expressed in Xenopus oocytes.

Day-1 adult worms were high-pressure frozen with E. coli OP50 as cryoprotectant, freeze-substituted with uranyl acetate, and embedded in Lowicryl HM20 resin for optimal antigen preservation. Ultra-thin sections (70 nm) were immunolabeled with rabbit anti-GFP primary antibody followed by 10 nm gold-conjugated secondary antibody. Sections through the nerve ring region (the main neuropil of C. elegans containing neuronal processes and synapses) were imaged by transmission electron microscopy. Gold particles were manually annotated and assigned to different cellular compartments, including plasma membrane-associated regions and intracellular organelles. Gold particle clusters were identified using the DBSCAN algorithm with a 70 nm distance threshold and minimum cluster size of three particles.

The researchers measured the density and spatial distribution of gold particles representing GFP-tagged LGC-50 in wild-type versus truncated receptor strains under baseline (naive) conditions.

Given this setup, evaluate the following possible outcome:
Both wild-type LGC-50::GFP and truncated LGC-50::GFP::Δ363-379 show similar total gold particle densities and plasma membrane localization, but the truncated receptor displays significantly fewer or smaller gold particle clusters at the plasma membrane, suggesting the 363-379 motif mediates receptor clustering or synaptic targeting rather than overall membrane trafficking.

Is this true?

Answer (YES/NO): NO